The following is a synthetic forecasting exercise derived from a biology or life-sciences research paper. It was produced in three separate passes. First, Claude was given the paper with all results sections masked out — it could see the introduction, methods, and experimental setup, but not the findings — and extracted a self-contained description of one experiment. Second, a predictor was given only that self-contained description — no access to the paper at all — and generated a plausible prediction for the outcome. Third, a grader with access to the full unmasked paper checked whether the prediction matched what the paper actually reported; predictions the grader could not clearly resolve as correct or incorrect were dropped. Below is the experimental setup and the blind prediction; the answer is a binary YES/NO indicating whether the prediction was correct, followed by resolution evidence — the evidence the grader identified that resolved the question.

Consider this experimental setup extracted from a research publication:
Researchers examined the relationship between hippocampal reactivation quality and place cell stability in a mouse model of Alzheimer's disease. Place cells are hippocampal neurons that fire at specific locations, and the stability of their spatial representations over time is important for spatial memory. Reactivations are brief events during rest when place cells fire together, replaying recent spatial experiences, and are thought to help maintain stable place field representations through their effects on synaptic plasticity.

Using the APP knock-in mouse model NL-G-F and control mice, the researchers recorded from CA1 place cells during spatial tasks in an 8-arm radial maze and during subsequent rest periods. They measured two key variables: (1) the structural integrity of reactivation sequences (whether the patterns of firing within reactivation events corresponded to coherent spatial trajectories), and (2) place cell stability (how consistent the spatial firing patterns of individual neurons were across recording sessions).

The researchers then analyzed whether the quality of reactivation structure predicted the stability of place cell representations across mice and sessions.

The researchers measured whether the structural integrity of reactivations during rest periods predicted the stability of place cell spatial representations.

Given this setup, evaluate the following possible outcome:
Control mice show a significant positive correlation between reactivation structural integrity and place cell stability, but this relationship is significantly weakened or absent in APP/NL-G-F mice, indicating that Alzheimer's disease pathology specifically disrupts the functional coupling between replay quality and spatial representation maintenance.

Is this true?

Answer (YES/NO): NO